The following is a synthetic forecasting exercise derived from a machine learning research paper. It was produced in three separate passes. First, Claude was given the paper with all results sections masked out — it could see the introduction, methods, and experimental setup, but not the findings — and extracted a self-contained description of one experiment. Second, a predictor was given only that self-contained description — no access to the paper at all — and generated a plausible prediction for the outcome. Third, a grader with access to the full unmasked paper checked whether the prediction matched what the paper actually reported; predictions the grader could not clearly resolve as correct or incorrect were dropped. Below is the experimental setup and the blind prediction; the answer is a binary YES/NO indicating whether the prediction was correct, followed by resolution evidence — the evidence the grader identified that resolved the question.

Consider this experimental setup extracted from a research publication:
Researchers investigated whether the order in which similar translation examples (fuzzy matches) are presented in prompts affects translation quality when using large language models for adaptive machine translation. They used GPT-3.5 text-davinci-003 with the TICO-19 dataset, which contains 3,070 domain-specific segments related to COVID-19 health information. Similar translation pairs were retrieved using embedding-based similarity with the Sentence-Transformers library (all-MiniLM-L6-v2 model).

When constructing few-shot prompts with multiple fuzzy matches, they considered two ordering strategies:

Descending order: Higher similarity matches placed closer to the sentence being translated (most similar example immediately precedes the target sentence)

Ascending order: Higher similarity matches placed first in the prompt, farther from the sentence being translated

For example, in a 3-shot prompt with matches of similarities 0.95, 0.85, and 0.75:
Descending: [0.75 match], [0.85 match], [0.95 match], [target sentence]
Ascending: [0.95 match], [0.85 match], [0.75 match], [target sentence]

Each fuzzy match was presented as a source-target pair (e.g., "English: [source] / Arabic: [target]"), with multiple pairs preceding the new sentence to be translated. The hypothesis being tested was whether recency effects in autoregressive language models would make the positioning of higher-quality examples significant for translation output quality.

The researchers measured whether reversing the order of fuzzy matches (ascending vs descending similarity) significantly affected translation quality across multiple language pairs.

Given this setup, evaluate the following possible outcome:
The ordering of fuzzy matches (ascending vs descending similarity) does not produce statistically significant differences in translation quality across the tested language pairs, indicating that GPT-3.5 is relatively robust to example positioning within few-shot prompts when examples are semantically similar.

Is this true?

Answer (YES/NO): YES